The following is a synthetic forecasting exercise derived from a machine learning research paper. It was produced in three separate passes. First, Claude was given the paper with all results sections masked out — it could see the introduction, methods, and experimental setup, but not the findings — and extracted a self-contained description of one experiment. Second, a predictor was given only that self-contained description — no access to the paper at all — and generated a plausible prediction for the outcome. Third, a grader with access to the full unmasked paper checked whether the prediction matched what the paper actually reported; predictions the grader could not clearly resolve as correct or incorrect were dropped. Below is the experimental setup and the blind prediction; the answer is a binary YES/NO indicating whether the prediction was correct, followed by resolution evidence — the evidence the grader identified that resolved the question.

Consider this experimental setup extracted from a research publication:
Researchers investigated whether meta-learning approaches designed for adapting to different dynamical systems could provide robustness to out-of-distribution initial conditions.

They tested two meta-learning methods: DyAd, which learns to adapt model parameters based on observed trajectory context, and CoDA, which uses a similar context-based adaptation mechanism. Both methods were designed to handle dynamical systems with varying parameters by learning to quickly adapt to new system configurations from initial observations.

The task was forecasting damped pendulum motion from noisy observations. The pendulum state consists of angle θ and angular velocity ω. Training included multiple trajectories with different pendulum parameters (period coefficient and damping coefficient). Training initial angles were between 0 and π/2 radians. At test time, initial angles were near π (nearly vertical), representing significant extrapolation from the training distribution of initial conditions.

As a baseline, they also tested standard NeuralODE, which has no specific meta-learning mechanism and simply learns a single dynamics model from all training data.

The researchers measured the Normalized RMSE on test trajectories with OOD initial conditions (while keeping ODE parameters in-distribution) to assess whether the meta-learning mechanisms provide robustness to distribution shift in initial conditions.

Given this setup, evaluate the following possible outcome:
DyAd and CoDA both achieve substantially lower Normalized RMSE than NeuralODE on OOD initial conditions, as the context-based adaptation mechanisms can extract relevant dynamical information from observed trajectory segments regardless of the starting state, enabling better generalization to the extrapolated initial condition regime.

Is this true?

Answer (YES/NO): NO